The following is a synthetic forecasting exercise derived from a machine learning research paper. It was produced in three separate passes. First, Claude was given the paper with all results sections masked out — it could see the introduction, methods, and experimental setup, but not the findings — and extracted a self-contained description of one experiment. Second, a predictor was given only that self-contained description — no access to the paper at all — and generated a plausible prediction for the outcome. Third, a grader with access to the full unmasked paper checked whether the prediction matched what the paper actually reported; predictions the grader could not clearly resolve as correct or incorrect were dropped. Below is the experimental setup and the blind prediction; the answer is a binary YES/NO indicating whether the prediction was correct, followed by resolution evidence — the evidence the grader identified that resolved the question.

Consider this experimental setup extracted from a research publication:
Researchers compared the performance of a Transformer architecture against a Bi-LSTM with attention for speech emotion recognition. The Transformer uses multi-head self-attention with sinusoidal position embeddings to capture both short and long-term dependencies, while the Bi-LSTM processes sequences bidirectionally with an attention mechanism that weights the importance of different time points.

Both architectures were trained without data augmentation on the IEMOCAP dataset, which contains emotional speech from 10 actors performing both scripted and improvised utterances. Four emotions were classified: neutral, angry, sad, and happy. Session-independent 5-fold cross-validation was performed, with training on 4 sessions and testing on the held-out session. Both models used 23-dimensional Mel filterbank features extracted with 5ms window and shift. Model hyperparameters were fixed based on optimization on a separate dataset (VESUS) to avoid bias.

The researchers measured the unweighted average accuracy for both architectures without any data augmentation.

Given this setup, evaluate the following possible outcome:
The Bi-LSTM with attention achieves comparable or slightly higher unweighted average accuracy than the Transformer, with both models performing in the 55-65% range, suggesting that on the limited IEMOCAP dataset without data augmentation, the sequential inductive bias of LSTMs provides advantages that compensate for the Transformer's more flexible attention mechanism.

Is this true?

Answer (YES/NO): NO